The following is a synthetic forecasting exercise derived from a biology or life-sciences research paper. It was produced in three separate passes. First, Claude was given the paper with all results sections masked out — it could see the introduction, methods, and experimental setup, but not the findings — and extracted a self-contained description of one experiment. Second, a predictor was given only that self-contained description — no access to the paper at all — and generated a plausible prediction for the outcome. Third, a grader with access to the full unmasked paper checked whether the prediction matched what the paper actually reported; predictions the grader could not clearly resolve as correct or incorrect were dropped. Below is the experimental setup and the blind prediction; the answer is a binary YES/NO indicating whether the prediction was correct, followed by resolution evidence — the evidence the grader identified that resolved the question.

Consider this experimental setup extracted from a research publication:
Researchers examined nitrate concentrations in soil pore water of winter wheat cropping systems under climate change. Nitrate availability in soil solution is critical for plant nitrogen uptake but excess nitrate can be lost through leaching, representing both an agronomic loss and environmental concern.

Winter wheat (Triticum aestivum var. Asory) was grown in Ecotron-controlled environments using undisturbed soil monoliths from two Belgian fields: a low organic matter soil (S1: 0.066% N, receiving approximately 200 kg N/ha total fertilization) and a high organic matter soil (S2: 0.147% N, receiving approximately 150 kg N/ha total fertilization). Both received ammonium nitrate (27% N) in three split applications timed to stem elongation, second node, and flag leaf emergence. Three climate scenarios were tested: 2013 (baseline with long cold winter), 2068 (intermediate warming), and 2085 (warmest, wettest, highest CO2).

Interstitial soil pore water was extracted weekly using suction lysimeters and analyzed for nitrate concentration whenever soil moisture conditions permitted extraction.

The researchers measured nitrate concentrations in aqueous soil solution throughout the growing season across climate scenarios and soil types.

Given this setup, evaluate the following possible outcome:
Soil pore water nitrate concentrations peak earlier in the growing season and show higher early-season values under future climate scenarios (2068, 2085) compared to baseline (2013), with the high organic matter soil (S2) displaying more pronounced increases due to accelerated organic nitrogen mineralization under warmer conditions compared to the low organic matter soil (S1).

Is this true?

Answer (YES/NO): NO